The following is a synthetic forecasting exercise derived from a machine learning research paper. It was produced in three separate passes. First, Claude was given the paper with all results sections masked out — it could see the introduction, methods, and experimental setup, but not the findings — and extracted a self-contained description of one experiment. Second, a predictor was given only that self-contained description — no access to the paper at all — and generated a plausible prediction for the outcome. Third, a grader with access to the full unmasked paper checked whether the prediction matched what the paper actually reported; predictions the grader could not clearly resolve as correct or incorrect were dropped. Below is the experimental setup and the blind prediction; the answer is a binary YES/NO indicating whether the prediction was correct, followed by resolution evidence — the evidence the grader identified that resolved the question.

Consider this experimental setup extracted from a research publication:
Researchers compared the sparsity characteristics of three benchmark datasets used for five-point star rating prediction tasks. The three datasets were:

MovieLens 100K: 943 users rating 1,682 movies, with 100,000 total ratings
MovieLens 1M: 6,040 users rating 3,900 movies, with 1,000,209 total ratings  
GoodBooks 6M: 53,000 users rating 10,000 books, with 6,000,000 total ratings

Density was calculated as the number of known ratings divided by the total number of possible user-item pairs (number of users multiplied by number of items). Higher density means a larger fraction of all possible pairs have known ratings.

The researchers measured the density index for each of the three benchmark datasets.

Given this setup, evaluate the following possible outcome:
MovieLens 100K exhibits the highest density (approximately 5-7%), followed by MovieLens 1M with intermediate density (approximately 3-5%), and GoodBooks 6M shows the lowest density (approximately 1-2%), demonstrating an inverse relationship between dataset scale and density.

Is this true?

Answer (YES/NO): NO